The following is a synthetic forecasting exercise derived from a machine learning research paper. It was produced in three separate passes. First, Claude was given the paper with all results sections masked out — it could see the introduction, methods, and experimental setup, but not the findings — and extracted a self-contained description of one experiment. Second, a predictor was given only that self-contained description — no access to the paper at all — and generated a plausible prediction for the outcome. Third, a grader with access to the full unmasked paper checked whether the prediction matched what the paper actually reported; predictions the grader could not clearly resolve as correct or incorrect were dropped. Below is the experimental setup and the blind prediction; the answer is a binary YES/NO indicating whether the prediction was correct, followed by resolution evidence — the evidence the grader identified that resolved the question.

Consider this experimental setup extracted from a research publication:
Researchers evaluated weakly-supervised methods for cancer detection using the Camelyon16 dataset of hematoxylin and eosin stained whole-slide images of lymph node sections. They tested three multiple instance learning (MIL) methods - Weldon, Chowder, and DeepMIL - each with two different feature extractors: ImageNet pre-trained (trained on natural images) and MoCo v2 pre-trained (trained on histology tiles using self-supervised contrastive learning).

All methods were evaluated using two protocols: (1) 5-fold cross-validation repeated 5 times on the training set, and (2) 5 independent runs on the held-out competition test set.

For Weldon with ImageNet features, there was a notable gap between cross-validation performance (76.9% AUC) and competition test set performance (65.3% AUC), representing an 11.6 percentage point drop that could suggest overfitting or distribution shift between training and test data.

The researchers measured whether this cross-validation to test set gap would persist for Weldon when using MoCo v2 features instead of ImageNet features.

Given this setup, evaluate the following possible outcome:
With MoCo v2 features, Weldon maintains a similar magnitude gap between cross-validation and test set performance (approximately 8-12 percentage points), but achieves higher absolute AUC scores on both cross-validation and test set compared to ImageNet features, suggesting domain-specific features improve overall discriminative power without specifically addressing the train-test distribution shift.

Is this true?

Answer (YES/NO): NO